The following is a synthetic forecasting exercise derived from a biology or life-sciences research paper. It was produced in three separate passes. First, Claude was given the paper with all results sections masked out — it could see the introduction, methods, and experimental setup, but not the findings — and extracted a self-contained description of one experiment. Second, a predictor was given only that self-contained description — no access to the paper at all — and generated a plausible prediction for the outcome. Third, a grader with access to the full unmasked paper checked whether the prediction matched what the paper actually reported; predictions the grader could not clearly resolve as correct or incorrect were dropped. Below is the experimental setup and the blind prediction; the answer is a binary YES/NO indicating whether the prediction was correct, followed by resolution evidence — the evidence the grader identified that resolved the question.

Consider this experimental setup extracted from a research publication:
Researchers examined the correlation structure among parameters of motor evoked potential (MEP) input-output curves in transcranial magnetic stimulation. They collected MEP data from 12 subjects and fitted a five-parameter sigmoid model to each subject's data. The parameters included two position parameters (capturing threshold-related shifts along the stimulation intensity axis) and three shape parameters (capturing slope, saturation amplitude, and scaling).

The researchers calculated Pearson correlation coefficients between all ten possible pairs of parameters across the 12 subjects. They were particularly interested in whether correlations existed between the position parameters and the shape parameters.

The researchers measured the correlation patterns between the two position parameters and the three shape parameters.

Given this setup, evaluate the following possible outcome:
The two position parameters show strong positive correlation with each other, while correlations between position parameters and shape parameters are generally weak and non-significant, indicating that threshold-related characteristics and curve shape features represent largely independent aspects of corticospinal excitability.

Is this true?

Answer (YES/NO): NO